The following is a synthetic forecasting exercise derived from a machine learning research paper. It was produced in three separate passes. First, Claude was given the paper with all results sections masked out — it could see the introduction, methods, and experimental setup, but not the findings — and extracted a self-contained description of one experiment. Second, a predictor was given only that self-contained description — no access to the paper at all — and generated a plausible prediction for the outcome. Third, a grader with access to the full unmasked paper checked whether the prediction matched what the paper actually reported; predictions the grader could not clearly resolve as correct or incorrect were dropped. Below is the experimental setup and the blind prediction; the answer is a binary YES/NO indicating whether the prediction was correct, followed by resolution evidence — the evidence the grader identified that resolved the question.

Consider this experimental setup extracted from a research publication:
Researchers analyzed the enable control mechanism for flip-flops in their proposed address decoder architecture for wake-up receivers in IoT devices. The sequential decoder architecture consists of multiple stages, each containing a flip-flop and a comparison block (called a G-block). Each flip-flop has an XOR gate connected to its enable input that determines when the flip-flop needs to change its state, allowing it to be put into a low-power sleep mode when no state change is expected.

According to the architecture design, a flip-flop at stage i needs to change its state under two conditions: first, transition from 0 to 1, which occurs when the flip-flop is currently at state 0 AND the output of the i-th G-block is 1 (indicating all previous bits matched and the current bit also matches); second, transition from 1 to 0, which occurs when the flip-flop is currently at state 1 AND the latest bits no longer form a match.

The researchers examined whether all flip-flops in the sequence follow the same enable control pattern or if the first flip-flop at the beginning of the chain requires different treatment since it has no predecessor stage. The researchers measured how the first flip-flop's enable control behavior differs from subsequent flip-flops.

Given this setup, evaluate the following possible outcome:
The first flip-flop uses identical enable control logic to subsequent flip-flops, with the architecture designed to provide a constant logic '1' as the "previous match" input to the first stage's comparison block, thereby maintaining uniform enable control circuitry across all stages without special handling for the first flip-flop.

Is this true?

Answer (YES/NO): NO